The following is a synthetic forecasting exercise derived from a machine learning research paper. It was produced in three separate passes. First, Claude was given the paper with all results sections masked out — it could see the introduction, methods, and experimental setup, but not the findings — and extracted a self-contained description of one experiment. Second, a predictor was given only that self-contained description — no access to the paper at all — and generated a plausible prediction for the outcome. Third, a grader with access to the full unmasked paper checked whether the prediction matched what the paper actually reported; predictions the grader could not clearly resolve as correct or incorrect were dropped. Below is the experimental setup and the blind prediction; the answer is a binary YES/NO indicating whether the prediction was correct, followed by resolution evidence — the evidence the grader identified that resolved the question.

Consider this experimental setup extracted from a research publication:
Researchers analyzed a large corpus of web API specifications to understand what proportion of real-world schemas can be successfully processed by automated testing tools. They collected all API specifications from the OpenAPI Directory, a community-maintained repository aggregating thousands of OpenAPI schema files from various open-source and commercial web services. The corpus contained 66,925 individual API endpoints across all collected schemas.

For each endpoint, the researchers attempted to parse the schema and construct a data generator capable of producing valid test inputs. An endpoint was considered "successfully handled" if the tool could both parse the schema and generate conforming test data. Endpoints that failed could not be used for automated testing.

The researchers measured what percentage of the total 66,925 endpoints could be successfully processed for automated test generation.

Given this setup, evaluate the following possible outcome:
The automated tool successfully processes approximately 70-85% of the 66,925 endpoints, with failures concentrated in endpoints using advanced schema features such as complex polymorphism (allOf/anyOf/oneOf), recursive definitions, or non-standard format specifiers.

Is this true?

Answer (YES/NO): NO